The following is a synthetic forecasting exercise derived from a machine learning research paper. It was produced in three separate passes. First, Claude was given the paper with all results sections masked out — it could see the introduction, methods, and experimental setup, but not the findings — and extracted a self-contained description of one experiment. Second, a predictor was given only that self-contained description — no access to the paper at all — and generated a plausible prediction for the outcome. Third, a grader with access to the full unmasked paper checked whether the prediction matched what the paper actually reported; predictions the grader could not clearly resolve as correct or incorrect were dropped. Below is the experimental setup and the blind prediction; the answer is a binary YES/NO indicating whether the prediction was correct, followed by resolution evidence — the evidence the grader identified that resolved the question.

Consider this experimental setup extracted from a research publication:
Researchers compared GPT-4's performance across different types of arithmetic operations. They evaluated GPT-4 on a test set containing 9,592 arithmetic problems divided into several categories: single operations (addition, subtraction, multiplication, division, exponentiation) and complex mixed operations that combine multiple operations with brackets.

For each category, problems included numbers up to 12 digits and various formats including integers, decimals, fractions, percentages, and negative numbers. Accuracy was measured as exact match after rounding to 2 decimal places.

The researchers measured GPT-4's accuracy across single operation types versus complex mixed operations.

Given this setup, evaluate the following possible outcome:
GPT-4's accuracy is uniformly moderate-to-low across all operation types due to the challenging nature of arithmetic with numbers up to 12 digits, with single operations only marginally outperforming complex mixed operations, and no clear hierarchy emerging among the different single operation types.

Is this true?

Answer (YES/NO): NO